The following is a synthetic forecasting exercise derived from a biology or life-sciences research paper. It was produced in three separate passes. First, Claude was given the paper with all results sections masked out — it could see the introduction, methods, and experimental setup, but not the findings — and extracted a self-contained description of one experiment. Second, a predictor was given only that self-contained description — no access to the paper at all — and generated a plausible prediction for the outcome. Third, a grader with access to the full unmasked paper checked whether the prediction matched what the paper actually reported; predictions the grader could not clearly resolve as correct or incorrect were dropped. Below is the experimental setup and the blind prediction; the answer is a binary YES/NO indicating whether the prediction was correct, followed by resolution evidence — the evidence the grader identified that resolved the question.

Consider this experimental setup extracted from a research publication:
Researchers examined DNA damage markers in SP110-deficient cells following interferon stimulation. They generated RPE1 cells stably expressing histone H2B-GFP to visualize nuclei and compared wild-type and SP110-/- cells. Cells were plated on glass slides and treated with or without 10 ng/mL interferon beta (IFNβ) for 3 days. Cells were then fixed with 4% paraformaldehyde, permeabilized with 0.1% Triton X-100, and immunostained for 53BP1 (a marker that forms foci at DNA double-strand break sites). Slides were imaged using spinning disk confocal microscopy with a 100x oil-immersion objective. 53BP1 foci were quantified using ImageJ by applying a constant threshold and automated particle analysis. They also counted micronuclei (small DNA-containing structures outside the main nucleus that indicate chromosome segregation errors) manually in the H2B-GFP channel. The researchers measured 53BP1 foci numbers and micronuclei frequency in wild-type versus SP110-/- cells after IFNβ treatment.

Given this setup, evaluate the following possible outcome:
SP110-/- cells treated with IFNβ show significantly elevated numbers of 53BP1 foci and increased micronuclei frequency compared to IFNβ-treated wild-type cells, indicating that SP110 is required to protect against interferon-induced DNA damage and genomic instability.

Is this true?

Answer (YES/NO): YES